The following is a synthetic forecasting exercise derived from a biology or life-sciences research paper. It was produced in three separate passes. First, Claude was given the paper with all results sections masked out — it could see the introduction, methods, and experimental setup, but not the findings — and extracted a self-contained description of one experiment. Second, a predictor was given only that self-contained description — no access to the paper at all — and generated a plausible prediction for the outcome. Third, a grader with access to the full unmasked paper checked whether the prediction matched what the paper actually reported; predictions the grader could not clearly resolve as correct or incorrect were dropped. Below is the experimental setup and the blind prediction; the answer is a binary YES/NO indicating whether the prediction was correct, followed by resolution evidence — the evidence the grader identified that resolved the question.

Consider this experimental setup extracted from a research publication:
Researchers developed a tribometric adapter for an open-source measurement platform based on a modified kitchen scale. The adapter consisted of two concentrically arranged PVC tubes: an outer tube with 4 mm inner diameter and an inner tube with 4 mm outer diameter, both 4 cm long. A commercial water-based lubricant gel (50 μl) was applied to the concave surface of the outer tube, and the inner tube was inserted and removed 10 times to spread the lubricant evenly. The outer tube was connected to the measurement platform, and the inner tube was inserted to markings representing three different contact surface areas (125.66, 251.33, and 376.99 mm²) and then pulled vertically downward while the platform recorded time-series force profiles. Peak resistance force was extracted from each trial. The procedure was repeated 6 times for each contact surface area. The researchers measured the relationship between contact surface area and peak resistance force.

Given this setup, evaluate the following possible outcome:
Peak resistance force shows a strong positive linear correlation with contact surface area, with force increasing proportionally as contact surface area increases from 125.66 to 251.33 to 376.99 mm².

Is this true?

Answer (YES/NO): YES